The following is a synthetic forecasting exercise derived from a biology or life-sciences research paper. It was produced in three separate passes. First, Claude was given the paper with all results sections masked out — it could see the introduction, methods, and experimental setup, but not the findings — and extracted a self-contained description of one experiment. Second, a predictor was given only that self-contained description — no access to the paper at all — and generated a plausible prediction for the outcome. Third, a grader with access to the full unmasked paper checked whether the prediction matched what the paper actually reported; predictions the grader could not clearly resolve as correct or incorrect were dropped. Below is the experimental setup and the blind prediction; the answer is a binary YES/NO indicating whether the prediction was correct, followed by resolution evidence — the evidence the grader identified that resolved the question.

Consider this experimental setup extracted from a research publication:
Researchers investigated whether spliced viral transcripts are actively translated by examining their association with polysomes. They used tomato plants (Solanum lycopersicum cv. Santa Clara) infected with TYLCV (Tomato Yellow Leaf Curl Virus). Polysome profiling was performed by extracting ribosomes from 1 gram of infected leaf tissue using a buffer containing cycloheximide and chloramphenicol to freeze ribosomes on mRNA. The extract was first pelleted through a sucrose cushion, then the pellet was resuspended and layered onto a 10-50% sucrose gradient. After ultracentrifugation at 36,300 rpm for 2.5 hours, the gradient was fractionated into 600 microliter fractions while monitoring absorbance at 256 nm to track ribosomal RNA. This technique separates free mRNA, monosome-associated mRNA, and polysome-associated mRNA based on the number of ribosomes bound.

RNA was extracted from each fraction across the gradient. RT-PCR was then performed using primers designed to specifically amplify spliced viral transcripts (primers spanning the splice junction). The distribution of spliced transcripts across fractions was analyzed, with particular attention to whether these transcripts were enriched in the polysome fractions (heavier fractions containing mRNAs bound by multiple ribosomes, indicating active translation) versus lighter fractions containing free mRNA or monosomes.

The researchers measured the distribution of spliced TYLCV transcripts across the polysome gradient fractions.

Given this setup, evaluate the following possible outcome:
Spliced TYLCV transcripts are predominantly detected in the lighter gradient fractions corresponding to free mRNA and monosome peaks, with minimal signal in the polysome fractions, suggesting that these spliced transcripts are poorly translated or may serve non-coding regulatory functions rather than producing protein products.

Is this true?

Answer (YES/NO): NO